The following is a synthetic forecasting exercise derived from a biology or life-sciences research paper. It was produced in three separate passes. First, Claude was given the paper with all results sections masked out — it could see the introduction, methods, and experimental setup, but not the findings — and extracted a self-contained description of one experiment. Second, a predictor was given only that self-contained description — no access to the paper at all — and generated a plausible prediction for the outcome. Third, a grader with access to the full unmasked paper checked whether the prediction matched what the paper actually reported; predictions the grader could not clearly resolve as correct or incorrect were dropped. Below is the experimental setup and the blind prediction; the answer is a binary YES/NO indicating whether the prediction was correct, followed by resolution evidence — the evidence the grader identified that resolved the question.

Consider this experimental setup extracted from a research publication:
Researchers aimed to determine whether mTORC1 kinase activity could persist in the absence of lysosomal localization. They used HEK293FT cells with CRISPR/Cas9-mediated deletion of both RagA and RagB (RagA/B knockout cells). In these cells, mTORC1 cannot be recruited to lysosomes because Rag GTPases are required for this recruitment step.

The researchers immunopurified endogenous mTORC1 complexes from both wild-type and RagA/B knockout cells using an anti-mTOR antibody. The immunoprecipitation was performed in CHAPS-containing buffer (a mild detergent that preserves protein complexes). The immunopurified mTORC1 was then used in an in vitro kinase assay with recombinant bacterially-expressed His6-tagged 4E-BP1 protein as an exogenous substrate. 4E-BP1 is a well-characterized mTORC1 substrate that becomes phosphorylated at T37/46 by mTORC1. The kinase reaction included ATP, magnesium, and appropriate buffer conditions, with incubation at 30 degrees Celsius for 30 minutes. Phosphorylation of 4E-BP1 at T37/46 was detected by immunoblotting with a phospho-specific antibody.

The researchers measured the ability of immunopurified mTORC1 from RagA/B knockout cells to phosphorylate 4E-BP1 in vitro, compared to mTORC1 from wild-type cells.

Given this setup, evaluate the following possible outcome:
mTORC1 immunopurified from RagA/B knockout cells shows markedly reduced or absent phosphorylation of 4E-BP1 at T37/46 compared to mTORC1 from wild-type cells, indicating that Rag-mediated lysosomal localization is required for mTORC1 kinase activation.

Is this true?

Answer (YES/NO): NO